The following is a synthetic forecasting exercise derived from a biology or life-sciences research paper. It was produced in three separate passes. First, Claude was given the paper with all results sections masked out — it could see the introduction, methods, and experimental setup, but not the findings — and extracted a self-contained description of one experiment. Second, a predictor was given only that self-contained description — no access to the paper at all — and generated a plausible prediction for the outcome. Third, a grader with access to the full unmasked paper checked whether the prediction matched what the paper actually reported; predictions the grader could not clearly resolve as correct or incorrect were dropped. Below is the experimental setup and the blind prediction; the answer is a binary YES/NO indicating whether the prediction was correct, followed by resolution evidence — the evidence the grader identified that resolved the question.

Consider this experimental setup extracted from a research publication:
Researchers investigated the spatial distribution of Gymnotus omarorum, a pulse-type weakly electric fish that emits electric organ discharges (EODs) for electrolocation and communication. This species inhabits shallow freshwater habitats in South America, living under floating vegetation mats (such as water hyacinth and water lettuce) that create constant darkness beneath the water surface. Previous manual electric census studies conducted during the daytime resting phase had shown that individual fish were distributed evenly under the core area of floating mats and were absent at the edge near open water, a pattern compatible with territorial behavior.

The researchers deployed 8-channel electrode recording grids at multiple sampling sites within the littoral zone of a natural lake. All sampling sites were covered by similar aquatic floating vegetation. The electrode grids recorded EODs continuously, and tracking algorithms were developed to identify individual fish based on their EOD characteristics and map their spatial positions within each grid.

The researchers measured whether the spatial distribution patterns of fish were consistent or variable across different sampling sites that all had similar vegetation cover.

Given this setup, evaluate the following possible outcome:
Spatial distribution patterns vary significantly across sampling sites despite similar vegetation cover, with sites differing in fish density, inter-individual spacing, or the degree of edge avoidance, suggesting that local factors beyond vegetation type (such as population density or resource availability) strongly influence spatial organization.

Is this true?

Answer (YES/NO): YES